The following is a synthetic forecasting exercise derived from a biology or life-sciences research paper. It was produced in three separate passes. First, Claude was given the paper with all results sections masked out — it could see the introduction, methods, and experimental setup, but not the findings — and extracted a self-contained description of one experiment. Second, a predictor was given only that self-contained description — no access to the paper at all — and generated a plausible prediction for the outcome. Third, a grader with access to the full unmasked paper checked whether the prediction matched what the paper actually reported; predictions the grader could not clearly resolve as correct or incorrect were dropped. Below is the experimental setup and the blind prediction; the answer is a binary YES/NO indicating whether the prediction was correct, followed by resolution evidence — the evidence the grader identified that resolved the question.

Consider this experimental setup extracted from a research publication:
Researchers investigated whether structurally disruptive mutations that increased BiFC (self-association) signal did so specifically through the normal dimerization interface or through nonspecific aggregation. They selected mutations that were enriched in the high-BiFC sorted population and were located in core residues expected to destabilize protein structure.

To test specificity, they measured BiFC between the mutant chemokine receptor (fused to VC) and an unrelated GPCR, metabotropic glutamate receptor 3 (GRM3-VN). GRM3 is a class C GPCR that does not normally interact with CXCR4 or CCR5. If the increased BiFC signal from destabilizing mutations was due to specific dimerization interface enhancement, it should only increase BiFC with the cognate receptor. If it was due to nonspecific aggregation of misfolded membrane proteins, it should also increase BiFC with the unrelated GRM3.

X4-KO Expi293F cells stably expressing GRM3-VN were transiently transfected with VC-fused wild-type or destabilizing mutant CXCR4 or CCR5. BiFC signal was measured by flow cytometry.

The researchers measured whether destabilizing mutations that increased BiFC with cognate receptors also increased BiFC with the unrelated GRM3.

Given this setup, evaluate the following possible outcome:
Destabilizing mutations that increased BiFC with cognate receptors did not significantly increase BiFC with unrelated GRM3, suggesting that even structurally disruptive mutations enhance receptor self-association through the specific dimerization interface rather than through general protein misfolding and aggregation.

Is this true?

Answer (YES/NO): NO